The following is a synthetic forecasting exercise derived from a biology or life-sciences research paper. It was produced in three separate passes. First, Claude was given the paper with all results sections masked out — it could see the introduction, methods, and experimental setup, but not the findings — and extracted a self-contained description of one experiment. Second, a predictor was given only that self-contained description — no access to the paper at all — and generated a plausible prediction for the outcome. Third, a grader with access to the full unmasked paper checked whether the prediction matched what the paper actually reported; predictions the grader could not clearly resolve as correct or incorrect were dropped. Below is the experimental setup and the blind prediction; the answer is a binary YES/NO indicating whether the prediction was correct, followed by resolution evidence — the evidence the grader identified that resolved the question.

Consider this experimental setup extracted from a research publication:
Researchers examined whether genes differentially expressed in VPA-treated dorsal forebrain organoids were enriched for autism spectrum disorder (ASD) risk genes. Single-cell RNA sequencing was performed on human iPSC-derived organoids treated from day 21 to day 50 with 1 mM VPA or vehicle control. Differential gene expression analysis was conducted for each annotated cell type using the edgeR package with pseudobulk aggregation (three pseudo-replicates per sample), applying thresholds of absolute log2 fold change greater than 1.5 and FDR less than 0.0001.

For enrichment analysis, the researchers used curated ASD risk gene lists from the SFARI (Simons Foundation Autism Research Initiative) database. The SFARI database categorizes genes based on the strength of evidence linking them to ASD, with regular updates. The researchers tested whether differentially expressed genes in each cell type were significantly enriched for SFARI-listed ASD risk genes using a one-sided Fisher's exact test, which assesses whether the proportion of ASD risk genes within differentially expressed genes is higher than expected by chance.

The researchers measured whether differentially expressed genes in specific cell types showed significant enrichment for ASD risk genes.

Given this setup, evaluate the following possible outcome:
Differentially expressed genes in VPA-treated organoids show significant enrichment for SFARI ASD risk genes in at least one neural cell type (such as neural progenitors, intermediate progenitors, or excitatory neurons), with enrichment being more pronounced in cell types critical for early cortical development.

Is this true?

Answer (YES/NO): YES